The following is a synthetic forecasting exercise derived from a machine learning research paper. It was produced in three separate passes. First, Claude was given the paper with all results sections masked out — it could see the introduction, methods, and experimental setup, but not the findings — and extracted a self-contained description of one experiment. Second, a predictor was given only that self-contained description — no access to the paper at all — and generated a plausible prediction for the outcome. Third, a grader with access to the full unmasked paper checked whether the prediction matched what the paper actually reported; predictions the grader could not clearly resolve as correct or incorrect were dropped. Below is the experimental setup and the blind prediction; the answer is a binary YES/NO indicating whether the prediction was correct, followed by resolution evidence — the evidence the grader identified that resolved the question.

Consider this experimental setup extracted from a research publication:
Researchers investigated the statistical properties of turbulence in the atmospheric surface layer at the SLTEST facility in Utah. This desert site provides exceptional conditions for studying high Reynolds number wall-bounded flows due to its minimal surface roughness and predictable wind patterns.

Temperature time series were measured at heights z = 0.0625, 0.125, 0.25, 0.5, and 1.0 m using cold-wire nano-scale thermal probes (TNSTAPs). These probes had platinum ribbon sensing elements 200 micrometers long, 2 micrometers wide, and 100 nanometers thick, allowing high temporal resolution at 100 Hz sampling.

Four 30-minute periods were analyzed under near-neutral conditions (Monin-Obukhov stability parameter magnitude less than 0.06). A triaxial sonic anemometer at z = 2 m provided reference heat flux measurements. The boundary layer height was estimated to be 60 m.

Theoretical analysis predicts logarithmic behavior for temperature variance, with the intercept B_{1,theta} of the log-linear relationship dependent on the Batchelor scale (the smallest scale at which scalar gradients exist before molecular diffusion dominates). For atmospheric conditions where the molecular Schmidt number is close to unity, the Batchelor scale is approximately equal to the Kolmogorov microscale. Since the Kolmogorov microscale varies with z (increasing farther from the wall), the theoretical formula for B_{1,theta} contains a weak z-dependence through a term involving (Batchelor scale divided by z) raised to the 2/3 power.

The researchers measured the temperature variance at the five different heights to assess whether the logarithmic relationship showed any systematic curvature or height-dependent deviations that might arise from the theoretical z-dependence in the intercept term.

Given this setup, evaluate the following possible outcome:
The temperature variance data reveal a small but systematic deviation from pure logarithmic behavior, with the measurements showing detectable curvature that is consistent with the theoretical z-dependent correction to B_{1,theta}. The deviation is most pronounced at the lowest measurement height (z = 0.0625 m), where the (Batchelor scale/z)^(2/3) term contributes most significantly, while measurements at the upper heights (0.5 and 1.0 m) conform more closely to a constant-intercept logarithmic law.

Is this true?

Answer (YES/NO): NO